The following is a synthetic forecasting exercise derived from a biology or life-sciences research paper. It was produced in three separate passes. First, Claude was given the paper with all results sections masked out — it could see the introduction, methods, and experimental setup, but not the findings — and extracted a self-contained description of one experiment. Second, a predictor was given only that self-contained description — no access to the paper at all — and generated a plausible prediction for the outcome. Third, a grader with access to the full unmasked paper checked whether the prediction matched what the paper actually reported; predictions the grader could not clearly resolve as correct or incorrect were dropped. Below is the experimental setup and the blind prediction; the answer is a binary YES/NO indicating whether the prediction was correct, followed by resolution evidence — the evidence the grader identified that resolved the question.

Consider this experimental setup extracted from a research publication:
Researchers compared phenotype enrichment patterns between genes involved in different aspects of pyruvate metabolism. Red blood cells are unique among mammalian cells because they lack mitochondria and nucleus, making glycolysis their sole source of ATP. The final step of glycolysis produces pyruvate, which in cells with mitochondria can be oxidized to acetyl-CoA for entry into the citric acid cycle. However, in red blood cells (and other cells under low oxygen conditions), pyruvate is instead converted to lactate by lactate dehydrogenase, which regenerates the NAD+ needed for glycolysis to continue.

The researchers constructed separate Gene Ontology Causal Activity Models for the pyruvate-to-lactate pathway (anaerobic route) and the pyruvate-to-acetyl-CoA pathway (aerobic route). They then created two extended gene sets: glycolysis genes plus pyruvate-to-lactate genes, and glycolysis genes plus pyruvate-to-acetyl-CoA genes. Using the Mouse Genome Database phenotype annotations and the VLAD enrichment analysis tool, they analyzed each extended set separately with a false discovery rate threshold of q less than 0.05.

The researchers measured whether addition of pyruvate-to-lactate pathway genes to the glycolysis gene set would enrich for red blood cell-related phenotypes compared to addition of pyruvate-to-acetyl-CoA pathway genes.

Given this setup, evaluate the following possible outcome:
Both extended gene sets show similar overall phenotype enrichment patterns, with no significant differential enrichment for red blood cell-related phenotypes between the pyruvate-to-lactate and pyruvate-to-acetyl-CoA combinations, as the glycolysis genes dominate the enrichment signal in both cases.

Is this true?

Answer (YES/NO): NO